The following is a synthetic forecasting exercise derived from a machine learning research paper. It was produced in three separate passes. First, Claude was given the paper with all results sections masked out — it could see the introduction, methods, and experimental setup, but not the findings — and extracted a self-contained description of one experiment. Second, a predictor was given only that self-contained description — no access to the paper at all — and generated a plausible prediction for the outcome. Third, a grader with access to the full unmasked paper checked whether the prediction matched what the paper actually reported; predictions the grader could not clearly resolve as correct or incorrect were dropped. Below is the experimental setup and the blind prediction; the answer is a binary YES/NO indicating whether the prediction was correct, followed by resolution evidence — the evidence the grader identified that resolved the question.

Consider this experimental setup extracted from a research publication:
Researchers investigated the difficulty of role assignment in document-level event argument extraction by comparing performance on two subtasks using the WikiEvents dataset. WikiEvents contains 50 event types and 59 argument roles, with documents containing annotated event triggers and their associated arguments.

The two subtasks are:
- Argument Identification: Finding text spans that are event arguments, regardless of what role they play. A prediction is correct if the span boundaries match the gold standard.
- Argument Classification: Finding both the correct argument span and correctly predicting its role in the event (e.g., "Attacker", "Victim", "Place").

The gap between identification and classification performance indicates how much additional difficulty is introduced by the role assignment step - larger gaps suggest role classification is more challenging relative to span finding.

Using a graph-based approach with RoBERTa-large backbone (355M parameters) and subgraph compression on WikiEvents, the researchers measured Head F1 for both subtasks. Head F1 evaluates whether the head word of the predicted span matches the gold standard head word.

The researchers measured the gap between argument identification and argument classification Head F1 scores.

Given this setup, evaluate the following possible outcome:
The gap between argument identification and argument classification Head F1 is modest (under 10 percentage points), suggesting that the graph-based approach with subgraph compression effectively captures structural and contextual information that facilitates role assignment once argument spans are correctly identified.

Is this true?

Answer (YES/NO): YES